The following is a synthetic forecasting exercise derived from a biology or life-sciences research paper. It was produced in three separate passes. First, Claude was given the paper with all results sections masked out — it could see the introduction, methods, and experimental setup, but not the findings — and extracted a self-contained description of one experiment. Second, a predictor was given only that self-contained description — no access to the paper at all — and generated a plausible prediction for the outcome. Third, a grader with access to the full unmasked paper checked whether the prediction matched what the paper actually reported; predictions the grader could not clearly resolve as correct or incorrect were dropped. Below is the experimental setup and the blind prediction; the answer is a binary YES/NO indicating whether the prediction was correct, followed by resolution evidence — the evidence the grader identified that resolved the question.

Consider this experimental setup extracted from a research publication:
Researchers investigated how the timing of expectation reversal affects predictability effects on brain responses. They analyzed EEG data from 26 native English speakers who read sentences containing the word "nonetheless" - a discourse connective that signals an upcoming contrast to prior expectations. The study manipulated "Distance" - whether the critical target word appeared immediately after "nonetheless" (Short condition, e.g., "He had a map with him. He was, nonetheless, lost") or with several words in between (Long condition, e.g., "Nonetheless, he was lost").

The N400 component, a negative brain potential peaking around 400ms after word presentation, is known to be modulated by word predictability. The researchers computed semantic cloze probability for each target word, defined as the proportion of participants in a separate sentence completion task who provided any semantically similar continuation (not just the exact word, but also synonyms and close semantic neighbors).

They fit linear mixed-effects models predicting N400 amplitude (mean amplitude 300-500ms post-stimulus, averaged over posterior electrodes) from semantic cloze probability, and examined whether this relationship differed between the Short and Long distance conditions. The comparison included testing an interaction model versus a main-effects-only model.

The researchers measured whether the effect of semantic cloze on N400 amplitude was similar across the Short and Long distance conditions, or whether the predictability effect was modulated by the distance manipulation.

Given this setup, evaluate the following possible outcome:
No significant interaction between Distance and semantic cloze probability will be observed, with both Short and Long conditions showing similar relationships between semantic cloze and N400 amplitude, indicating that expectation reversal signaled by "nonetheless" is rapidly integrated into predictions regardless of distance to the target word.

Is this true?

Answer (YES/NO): NO